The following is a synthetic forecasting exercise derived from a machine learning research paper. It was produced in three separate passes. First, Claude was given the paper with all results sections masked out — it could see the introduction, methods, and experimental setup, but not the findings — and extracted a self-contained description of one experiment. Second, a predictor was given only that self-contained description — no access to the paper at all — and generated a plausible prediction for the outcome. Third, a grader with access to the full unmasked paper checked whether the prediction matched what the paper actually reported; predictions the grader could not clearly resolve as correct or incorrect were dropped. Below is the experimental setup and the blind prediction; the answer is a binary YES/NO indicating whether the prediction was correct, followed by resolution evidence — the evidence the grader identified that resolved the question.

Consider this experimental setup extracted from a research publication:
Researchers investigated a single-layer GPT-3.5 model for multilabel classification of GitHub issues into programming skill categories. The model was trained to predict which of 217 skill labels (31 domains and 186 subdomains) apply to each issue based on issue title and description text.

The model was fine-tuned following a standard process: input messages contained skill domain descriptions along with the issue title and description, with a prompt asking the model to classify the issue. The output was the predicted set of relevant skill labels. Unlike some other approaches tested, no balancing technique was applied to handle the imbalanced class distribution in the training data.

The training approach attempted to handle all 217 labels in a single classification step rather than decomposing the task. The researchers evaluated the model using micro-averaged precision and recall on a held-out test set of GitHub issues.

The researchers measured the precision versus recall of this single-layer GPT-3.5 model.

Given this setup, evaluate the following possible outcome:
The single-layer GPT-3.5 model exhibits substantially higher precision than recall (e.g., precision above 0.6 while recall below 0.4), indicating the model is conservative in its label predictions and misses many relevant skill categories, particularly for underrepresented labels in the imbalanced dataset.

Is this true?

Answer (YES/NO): YES